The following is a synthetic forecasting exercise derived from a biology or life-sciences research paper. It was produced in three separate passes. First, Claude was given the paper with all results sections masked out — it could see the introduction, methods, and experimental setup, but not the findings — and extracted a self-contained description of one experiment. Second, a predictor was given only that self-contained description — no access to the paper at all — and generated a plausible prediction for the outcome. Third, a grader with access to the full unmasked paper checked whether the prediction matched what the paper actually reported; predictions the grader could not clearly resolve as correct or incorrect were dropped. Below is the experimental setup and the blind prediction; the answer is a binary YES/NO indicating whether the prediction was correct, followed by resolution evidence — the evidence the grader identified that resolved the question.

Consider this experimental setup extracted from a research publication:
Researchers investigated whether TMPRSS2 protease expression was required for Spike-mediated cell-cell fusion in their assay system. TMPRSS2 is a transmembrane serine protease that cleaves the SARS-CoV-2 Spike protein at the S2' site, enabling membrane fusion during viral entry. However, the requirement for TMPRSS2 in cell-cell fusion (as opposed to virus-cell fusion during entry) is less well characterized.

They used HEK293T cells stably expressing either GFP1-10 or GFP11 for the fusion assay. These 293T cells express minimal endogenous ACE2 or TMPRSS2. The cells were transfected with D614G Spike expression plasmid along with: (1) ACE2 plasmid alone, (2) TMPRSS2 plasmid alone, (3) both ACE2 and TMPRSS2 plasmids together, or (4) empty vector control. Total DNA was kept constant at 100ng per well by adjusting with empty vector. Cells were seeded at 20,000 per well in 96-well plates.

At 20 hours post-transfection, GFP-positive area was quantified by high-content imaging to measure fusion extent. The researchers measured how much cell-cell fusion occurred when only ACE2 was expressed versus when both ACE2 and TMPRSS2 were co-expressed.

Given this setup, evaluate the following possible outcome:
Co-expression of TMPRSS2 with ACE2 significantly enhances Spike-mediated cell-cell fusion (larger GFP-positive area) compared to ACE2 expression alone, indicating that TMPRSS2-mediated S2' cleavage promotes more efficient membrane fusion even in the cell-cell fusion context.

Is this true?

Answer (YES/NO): YES